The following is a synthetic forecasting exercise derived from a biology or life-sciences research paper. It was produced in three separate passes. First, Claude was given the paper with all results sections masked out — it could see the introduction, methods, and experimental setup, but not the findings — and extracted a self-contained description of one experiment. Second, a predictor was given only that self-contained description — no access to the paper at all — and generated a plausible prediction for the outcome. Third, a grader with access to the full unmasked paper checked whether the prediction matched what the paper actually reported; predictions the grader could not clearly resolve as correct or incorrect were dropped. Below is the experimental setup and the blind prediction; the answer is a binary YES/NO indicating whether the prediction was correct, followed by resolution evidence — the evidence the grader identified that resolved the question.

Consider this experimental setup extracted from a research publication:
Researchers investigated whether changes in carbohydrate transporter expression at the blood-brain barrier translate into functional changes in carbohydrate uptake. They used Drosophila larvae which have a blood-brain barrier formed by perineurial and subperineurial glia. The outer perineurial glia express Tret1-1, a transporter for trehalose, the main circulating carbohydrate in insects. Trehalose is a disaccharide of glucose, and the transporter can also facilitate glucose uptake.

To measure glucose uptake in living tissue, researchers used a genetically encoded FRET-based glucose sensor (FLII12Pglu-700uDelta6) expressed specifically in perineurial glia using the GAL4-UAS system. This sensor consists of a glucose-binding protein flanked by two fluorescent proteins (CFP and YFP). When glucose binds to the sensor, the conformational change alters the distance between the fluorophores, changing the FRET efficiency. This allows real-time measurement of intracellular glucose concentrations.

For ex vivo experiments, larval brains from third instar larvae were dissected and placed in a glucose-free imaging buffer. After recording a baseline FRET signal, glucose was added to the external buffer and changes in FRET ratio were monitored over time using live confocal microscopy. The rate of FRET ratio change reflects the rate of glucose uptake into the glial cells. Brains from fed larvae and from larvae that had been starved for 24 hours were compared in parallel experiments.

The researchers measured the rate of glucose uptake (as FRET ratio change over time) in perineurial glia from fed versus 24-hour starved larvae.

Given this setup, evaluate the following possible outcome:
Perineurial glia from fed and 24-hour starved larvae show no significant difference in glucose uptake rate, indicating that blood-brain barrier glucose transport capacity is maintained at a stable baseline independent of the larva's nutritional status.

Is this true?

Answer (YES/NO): NO